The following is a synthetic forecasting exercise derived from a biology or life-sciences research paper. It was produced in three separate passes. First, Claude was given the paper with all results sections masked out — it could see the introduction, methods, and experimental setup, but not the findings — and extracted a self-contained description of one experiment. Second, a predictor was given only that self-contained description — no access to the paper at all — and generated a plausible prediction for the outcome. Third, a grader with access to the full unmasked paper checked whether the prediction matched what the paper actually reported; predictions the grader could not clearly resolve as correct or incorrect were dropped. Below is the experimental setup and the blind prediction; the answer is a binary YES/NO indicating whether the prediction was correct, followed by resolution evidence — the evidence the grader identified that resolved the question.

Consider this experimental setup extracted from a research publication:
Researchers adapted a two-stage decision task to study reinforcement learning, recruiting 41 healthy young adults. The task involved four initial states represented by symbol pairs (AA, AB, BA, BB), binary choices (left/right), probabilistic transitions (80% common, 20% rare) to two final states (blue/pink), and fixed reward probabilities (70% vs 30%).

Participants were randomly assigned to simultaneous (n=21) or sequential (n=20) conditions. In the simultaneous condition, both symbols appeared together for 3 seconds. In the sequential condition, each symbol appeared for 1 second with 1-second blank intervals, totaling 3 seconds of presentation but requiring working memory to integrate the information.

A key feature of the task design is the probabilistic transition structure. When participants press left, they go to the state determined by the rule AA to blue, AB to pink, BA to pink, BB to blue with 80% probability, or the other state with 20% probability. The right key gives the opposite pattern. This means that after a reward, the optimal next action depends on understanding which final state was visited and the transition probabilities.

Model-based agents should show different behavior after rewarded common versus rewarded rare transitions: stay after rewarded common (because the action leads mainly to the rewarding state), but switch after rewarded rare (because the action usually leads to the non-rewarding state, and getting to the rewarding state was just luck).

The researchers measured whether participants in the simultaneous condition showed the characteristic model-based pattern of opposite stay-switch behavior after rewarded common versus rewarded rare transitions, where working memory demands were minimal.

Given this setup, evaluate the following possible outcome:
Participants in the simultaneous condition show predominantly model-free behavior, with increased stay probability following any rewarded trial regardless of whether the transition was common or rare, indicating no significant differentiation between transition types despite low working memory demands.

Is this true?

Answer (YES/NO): NO